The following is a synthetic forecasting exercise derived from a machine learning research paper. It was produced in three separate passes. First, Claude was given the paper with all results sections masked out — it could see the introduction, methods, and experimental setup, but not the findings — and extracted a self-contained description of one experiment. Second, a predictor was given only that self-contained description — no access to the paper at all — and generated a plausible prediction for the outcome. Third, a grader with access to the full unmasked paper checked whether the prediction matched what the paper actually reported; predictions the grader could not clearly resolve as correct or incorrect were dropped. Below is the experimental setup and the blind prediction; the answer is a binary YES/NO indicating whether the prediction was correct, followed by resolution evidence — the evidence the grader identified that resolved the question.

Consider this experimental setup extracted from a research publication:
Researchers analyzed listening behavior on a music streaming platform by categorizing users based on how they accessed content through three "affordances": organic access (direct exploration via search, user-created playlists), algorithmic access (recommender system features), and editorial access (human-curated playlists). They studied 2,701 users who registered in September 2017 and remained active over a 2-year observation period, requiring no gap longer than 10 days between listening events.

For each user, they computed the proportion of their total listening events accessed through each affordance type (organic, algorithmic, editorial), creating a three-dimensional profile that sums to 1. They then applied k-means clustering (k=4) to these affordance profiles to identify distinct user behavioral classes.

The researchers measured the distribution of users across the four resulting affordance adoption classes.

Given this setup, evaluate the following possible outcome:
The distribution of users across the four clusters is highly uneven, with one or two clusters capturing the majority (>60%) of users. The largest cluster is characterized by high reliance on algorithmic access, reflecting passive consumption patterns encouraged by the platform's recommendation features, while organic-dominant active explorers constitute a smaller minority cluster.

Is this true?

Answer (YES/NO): NO